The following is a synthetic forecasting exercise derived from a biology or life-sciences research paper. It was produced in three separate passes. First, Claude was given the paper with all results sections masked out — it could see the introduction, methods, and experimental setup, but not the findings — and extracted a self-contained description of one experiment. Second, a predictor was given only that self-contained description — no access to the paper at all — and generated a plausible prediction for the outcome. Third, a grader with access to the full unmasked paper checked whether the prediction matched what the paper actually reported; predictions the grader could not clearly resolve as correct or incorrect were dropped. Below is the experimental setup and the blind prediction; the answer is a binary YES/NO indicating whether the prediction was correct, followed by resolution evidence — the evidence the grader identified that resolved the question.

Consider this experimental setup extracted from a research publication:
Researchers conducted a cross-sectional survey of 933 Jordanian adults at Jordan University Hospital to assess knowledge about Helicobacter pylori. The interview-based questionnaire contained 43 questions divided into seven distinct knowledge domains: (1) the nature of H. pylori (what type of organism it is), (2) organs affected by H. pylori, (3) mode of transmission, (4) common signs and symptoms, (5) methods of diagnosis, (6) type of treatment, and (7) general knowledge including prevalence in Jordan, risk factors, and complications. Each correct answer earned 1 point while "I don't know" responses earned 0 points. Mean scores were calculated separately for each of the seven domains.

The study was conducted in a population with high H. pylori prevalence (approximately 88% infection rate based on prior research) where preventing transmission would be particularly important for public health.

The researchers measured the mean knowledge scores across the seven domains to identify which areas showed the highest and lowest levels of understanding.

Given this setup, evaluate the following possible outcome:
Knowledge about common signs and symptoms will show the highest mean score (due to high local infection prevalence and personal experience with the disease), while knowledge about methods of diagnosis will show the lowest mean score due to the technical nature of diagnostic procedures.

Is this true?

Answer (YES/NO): NO